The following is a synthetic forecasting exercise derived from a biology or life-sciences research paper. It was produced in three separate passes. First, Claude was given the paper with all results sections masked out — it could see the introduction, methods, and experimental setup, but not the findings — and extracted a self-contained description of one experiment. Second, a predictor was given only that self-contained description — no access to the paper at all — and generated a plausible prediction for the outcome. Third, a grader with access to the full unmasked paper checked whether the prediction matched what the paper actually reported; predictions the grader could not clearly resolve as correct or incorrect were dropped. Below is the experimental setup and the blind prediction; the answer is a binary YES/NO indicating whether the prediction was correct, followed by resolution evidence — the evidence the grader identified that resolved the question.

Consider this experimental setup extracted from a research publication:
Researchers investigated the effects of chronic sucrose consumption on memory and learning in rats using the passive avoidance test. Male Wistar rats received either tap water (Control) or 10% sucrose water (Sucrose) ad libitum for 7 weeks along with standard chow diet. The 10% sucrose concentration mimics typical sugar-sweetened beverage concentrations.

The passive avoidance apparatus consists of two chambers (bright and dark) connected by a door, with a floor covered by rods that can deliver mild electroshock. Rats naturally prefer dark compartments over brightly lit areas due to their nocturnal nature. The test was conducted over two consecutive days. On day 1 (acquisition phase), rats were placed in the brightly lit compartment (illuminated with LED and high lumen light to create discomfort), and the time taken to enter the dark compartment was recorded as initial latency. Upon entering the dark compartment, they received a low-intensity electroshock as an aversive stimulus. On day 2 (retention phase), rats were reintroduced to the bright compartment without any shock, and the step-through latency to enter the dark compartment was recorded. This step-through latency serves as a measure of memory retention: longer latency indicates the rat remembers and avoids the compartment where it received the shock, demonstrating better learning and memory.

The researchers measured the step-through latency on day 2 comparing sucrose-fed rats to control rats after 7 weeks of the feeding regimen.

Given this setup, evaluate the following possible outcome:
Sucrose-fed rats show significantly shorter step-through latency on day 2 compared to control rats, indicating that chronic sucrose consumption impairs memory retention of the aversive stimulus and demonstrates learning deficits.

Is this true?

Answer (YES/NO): NO